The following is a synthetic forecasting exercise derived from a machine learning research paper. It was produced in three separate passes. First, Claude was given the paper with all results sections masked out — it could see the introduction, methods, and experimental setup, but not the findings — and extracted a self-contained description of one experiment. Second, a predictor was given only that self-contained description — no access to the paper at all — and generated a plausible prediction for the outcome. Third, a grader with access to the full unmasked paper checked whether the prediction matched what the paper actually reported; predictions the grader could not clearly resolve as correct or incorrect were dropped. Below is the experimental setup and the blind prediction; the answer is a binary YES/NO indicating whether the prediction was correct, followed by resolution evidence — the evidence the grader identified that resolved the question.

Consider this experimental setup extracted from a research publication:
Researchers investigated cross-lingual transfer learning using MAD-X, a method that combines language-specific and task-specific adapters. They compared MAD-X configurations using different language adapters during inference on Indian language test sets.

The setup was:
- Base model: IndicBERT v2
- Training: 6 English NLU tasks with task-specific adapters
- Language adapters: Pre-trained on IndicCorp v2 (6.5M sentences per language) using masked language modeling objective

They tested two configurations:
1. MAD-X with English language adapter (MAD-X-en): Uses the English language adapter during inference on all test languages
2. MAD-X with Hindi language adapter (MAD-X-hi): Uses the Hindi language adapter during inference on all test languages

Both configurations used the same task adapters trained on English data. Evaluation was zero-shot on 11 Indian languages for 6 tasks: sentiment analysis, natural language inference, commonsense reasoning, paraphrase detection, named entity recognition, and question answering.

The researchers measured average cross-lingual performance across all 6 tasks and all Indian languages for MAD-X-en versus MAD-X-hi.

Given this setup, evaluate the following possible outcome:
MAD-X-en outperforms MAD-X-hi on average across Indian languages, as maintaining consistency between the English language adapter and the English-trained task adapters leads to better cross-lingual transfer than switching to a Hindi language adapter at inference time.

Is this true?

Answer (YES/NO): YES